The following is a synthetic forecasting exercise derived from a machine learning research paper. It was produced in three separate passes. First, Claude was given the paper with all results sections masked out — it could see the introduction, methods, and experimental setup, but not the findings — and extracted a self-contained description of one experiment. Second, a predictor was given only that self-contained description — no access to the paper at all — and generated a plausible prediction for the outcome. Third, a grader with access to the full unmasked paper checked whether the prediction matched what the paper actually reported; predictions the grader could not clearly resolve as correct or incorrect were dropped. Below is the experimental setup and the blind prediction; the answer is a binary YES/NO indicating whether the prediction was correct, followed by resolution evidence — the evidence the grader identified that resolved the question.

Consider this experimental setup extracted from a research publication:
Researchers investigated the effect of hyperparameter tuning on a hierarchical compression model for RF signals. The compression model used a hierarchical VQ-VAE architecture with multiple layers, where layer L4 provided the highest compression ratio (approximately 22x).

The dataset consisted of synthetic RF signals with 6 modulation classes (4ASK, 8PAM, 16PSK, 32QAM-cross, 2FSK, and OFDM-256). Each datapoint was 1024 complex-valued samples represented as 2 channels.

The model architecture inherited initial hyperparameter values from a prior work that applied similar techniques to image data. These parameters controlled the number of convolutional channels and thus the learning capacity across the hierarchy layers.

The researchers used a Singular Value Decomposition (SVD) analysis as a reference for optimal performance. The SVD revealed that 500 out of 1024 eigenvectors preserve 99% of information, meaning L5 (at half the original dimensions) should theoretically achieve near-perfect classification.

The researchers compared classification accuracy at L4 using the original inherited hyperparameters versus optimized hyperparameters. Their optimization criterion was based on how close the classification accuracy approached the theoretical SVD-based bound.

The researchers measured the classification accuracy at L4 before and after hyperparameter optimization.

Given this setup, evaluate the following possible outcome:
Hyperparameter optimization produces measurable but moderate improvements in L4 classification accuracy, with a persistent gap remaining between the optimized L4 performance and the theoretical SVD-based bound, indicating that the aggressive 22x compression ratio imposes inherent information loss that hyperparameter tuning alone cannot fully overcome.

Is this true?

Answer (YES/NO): NO